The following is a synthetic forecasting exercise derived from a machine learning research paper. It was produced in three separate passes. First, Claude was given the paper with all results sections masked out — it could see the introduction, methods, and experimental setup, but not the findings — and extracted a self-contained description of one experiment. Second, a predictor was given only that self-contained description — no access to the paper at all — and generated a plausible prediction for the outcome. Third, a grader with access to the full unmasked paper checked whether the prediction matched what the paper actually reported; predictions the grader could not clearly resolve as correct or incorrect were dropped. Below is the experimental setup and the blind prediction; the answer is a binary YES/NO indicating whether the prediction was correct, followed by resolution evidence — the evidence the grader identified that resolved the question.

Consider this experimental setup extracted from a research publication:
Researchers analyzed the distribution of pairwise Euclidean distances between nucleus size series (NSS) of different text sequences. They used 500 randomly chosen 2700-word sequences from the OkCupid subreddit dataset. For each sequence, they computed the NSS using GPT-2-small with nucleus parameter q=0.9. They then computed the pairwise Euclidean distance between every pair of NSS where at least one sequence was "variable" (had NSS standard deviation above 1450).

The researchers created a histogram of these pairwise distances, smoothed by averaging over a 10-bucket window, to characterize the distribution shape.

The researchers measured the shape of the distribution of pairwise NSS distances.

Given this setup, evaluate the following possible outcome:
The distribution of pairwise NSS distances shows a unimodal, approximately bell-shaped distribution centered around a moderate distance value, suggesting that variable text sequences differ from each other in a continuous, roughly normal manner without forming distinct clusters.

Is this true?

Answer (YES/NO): NO